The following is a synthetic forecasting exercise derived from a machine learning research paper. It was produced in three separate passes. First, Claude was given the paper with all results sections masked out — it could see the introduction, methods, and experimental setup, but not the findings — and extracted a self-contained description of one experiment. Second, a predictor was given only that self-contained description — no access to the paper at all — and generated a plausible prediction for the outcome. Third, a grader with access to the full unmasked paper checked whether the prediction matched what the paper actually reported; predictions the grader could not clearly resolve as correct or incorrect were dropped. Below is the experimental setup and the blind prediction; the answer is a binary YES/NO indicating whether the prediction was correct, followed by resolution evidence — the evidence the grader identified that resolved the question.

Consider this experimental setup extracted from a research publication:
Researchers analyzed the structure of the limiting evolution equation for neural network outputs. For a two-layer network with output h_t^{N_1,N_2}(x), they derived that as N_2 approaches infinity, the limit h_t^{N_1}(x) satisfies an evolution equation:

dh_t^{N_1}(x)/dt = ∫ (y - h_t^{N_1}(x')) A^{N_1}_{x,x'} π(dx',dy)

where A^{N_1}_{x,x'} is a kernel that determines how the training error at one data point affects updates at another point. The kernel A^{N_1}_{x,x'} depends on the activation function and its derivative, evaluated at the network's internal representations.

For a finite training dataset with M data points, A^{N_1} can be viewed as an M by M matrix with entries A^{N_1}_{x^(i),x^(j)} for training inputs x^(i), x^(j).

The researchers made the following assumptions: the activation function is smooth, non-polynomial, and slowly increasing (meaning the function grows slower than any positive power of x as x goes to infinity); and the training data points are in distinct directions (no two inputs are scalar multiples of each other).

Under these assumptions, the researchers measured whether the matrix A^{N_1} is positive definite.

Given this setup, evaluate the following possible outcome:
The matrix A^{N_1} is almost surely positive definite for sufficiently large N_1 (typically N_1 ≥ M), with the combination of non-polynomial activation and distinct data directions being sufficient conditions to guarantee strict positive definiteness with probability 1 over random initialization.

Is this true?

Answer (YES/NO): NO